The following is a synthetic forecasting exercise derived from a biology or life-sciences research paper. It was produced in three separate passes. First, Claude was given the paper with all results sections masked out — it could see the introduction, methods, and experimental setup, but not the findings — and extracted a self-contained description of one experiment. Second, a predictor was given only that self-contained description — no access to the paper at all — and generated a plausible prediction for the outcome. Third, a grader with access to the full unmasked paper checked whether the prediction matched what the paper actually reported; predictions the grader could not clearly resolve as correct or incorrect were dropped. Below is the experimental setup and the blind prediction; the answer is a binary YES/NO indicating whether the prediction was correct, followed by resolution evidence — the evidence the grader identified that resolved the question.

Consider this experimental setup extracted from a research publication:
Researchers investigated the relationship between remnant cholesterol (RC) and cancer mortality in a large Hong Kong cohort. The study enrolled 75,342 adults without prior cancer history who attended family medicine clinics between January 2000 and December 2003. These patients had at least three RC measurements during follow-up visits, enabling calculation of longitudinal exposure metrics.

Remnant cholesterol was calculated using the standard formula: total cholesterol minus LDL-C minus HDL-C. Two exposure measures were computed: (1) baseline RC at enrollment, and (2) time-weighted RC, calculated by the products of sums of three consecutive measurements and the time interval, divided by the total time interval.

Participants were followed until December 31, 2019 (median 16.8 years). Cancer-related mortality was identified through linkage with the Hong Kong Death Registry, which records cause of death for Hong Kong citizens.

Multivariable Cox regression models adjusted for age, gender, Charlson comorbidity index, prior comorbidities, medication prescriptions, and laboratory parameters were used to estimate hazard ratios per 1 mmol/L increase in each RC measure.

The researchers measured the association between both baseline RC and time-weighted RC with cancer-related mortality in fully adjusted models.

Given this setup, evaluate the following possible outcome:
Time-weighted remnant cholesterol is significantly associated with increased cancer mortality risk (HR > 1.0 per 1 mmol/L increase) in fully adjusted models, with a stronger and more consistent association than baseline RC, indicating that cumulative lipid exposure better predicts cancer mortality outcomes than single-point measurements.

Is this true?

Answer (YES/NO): YES